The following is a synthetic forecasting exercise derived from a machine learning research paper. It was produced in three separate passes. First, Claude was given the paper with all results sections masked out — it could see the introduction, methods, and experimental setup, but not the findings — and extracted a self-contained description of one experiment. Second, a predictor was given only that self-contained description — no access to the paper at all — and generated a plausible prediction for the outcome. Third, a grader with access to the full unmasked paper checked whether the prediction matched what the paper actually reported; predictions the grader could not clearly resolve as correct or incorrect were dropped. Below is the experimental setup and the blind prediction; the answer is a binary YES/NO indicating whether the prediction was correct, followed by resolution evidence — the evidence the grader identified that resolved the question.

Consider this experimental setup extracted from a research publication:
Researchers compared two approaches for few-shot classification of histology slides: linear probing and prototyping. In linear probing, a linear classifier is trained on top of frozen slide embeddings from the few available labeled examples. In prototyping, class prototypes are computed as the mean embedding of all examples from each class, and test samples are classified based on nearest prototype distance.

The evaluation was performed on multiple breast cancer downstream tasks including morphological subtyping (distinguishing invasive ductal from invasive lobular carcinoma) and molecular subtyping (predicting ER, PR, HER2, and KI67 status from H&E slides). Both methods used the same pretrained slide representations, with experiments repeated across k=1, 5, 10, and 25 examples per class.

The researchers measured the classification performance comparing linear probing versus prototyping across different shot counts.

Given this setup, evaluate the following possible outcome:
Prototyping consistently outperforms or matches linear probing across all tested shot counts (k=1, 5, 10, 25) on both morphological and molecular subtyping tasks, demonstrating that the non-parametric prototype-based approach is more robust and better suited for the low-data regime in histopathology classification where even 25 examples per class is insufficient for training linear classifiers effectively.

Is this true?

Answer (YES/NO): NO